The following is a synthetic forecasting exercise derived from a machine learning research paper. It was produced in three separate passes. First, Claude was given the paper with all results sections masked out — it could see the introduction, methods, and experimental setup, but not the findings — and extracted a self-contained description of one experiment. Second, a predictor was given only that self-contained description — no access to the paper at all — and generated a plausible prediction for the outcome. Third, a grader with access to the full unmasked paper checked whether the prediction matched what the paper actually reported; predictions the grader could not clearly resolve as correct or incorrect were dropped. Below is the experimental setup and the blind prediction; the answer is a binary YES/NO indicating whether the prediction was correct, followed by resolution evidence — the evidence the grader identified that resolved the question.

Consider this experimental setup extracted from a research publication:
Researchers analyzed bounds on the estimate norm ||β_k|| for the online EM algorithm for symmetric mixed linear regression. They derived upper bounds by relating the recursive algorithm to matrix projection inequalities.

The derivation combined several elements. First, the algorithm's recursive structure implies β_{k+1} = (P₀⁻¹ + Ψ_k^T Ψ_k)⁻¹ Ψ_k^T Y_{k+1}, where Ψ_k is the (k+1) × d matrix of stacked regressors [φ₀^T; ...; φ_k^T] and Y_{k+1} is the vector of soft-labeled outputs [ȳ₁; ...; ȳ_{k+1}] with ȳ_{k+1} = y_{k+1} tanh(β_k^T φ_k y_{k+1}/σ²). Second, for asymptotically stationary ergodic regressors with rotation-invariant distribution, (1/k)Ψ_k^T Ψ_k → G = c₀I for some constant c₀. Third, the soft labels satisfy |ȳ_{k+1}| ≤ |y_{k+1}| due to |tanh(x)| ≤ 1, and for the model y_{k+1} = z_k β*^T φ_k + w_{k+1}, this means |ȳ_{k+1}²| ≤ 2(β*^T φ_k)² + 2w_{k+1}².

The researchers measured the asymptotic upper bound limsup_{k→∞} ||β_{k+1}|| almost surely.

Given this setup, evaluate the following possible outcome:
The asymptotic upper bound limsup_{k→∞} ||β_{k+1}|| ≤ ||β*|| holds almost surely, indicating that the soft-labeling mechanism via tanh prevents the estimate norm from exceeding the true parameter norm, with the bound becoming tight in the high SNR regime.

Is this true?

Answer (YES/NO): NO